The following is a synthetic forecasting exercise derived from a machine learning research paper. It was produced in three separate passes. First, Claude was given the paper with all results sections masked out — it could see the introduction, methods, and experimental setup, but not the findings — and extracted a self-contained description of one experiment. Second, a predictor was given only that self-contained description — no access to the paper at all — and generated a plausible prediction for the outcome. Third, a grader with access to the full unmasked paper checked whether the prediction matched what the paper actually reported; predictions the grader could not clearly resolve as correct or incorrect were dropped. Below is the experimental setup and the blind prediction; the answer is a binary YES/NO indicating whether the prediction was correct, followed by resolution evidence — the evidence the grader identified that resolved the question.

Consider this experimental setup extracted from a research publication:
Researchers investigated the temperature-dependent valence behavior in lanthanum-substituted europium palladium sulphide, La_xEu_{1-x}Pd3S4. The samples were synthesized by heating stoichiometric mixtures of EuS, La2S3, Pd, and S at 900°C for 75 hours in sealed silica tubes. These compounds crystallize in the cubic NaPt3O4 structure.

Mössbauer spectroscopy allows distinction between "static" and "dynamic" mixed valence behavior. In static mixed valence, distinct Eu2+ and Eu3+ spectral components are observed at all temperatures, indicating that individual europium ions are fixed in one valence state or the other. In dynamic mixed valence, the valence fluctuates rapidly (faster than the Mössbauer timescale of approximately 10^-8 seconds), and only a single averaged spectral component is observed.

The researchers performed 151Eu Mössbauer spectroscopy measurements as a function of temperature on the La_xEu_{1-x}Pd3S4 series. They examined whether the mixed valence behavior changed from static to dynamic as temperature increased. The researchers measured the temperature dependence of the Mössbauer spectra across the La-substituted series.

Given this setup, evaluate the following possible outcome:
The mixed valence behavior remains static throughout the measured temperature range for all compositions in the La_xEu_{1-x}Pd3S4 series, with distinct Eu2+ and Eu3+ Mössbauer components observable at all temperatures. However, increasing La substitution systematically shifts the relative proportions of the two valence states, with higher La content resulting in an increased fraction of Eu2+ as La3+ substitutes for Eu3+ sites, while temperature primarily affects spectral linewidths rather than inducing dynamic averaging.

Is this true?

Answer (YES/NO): NO